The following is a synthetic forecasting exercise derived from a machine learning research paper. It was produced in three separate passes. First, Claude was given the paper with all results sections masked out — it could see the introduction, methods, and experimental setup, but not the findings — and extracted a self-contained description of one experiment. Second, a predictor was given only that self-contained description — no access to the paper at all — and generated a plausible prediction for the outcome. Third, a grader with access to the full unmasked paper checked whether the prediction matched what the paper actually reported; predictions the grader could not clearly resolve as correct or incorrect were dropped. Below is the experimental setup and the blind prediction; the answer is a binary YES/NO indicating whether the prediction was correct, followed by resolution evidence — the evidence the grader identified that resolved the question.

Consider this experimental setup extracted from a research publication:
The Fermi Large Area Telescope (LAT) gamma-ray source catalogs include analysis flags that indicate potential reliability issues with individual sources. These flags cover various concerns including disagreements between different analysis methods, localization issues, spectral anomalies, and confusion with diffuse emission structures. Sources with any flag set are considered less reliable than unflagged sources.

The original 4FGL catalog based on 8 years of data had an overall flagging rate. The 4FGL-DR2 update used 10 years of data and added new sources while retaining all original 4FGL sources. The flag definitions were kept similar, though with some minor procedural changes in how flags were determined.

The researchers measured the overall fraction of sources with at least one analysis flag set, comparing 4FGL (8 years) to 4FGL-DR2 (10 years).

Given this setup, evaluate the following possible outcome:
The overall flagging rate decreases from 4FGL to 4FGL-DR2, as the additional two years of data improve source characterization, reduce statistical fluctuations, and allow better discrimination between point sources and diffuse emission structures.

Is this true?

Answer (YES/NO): NO